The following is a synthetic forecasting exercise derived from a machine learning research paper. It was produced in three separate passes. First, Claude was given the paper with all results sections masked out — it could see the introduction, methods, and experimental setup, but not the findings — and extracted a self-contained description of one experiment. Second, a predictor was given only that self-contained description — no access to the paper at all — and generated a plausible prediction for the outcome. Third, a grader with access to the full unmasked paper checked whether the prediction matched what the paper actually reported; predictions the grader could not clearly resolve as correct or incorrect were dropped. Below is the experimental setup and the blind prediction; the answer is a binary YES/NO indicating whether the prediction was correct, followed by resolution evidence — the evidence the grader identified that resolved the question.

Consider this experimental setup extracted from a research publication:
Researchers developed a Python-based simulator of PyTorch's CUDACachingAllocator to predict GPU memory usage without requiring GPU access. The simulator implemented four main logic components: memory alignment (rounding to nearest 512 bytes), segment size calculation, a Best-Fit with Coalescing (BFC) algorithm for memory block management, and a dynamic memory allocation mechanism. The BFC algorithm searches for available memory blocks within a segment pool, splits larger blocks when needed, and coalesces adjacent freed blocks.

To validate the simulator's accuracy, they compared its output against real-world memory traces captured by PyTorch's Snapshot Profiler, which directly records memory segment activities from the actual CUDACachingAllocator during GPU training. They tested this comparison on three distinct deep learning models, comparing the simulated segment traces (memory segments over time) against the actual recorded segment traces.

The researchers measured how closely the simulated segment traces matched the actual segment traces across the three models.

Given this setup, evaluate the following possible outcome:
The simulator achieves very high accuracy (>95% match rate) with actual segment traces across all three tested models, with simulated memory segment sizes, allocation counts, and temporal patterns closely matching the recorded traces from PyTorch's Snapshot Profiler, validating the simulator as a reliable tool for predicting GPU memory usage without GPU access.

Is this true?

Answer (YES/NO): YES